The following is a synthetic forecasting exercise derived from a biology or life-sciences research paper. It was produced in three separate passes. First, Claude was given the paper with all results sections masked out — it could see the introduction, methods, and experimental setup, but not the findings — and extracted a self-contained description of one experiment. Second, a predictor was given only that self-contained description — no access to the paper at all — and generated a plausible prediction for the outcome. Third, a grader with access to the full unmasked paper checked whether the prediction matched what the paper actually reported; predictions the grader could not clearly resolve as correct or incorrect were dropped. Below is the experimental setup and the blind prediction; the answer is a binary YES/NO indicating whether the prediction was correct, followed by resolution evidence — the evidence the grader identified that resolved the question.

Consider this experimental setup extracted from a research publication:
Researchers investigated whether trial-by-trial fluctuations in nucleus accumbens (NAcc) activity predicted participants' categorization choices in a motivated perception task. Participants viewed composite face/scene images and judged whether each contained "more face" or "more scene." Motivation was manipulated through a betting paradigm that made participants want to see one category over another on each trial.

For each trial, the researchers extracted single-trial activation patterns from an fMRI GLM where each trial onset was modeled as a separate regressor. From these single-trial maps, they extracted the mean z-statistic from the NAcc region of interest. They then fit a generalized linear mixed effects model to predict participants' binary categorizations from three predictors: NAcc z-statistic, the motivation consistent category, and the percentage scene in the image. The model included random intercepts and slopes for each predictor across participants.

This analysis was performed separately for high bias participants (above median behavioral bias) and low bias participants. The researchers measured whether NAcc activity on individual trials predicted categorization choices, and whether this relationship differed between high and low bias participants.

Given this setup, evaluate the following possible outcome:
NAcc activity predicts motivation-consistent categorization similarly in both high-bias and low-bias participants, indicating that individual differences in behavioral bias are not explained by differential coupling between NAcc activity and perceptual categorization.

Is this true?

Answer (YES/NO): NO